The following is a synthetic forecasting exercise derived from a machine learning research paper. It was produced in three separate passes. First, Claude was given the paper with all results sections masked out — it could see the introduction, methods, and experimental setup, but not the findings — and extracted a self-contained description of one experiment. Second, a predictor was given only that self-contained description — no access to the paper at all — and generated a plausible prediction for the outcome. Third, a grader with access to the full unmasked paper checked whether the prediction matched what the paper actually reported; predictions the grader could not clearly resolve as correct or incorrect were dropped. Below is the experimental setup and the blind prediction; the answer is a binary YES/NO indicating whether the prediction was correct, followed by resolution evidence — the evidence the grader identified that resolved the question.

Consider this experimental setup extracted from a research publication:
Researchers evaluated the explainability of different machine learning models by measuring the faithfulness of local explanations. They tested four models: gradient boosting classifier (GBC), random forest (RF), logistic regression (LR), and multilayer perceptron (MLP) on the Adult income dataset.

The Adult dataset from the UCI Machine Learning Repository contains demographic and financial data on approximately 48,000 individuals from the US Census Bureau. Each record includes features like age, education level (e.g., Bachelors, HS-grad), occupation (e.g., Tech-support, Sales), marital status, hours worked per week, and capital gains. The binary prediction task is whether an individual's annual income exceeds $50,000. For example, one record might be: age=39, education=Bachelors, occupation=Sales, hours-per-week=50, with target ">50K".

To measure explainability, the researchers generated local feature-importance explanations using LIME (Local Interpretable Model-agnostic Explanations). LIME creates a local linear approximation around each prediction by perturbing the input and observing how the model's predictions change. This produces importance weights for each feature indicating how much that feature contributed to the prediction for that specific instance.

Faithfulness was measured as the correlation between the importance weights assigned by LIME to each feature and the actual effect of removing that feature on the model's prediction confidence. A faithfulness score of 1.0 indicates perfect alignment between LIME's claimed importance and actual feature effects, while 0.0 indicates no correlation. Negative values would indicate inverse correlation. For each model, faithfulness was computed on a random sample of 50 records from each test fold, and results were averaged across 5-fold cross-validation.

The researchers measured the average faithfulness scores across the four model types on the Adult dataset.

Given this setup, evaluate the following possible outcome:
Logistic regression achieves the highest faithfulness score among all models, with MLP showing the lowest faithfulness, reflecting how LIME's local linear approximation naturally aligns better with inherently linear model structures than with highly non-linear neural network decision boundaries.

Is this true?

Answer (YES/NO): YES